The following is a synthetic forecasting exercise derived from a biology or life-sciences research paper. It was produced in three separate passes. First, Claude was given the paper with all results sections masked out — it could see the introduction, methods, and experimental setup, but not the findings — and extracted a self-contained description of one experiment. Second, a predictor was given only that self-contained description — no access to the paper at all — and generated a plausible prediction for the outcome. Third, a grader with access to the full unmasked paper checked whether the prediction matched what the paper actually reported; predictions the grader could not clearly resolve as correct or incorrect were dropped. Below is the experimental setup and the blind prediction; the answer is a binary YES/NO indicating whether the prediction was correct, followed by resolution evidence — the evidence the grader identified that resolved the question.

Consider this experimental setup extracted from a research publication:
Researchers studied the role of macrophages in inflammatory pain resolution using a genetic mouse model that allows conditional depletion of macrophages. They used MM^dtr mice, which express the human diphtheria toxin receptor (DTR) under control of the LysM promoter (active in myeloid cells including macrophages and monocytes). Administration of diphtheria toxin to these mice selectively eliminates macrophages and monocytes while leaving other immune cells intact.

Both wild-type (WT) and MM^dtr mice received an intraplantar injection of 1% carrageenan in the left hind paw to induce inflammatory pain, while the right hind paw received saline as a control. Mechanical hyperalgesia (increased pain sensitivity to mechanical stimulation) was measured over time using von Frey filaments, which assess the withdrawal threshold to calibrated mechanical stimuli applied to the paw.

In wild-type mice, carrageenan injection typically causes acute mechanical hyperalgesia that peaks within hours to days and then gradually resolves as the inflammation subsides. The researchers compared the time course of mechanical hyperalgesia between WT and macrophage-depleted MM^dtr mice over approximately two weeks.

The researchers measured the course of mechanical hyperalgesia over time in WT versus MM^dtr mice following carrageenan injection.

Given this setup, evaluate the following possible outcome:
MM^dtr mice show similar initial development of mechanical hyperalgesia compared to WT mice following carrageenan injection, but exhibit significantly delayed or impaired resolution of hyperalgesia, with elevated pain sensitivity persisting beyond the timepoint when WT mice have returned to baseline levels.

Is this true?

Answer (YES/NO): YES